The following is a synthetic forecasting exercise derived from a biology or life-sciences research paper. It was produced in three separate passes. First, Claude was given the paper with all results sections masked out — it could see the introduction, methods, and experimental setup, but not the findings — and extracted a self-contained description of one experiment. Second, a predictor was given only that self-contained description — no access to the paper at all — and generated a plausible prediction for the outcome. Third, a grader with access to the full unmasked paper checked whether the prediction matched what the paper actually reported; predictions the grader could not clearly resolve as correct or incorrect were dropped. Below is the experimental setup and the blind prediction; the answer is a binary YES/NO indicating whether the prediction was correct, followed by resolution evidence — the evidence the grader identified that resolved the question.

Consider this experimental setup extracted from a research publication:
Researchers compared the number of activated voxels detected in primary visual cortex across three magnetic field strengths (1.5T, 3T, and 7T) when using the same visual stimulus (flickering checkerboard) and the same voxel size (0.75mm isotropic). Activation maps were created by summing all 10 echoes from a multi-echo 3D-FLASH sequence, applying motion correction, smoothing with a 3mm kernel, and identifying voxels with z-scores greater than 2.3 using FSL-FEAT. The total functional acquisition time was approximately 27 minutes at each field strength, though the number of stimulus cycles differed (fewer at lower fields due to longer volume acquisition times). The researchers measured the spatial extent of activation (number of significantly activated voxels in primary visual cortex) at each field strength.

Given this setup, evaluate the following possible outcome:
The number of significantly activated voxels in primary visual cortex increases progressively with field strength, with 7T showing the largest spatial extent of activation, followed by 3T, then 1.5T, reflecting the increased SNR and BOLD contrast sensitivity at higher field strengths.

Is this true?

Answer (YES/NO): YES